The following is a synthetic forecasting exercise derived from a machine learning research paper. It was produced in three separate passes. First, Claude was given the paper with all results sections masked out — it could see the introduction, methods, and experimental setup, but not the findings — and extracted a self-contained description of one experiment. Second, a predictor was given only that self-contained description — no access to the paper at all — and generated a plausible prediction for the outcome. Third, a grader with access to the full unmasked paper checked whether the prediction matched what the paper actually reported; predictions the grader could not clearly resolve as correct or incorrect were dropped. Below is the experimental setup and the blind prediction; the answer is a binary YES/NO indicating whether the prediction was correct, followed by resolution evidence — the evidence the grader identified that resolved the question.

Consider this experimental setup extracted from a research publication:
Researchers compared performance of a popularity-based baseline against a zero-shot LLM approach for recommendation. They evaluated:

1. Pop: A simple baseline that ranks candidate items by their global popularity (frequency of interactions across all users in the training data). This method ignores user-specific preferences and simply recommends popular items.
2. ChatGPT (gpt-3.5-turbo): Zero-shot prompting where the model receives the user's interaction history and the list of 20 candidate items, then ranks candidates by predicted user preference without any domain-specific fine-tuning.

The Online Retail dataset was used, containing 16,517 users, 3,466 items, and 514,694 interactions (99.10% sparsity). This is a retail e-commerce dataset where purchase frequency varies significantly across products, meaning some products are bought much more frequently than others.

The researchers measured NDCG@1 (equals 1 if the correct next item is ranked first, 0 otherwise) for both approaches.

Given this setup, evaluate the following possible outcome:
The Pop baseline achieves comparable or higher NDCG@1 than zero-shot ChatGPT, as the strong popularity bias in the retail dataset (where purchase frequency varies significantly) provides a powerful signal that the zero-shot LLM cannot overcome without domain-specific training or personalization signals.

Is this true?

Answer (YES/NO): YES